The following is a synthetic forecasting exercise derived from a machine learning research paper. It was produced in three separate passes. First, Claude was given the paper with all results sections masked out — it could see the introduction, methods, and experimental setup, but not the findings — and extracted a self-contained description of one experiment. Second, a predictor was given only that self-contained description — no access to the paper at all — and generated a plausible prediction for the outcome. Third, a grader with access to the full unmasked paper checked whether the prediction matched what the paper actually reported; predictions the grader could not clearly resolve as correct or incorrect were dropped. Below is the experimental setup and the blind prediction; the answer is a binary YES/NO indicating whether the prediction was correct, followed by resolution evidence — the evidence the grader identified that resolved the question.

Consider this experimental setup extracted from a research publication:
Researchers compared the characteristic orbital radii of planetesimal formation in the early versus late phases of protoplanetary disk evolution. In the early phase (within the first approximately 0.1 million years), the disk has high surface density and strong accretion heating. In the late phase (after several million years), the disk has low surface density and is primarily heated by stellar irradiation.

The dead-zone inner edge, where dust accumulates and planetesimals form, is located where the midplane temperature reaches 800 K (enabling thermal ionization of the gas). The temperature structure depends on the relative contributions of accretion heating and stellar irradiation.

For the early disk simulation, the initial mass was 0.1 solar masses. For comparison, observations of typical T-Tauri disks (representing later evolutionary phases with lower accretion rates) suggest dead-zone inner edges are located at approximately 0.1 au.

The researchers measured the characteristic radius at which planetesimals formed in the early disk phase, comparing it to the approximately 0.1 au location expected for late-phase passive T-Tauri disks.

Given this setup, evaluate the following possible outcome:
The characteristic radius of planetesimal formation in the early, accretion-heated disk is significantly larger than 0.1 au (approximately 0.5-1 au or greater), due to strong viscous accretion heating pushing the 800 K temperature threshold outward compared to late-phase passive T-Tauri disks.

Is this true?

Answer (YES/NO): YES